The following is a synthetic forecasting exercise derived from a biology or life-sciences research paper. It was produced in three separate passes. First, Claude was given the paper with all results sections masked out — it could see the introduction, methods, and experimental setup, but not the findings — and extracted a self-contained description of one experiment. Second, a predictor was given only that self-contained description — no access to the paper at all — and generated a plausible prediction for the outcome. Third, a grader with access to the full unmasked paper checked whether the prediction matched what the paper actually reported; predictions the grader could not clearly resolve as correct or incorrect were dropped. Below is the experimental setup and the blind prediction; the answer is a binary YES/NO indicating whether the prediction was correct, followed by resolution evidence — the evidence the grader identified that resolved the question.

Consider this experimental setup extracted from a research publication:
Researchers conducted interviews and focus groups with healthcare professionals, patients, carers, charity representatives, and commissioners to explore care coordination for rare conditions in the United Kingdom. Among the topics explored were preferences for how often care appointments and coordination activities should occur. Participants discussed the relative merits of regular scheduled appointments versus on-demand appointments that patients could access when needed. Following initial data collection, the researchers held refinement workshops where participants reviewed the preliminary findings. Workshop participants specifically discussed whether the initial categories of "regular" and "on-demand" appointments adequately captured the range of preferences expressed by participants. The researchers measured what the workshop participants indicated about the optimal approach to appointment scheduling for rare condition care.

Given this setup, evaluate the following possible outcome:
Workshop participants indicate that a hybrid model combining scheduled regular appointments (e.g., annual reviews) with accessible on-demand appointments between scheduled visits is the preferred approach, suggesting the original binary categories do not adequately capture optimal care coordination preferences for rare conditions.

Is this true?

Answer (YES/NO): YES